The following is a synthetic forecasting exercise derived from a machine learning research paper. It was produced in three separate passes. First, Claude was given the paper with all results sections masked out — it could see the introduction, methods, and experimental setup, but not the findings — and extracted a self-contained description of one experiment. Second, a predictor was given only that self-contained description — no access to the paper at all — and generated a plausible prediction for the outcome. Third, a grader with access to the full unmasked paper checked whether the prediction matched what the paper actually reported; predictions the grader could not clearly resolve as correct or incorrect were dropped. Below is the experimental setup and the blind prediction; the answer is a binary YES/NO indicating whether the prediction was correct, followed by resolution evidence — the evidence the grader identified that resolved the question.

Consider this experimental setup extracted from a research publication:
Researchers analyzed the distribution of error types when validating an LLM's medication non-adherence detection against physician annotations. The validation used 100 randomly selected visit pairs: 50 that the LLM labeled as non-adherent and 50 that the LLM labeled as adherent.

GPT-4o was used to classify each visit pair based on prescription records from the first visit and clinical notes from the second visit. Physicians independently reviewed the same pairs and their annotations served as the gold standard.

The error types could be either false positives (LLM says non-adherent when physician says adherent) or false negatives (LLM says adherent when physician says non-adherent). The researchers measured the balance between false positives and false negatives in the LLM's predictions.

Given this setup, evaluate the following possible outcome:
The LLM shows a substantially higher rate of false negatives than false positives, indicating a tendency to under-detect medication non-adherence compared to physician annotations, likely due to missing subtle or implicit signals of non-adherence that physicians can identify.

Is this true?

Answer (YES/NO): NO